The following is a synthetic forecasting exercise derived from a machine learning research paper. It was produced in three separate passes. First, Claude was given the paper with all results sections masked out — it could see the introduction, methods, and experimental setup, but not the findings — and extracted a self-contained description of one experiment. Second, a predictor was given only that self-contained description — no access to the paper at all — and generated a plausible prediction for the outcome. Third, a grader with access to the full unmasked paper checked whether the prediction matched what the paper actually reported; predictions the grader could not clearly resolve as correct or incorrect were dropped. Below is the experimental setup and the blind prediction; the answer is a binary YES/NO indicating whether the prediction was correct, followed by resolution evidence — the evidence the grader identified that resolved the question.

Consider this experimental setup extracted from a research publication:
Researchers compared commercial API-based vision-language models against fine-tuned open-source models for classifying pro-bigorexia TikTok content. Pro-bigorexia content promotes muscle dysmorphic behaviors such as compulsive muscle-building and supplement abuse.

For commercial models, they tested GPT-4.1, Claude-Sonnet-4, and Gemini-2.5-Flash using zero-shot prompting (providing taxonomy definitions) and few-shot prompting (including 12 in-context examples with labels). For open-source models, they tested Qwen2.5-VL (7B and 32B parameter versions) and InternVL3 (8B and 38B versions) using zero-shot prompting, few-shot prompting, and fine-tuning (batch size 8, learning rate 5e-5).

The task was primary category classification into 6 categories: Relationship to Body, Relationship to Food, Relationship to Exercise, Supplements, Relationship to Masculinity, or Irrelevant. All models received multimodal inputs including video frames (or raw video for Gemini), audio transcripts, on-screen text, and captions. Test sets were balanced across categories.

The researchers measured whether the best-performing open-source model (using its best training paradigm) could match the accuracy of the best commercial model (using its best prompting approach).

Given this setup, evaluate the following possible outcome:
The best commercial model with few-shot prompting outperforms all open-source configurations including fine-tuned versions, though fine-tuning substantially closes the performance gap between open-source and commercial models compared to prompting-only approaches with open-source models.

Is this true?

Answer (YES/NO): NO